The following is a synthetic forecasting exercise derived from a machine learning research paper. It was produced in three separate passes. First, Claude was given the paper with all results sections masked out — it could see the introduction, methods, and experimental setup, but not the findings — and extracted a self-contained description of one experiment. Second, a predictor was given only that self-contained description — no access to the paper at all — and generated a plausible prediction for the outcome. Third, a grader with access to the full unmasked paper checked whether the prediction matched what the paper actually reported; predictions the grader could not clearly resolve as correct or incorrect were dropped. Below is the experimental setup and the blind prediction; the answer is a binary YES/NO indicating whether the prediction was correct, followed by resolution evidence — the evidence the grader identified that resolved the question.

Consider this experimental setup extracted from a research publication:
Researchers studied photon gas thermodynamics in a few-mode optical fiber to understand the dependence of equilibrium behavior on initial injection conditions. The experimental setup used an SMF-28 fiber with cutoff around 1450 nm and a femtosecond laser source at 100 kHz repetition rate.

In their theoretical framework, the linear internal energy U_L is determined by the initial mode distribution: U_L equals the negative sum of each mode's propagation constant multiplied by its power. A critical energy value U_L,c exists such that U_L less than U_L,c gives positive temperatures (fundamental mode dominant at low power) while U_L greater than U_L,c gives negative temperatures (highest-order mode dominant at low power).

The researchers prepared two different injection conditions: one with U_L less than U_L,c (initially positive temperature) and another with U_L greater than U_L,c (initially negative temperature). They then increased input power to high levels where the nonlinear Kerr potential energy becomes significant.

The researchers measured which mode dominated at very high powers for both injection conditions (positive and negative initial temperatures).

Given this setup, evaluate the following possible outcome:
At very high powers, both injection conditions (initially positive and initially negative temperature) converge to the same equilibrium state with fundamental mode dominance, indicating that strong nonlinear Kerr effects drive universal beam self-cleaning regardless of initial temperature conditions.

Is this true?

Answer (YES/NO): NO